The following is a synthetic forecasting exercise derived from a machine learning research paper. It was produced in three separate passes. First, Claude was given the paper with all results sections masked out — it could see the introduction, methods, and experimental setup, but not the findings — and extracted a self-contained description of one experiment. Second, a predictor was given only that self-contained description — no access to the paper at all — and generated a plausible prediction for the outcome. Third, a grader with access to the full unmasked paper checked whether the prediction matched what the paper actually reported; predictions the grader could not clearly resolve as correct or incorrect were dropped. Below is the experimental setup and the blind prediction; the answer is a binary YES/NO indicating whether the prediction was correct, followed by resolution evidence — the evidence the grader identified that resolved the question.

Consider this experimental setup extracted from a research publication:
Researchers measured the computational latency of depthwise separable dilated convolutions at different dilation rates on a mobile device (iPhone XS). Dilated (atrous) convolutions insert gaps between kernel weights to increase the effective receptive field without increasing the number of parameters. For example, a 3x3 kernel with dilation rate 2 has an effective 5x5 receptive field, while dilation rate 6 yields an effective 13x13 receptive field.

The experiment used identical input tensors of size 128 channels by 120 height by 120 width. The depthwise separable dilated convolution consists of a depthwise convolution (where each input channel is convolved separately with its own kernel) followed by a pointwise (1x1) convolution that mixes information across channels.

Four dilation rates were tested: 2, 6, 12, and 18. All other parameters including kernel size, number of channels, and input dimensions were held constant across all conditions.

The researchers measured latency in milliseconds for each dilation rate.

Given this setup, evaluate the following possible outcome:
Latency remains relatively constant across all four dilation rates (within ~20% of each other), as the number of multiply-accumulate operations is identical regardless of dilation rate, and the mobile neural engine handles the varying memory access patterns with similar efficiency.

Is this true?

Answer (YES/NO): NO